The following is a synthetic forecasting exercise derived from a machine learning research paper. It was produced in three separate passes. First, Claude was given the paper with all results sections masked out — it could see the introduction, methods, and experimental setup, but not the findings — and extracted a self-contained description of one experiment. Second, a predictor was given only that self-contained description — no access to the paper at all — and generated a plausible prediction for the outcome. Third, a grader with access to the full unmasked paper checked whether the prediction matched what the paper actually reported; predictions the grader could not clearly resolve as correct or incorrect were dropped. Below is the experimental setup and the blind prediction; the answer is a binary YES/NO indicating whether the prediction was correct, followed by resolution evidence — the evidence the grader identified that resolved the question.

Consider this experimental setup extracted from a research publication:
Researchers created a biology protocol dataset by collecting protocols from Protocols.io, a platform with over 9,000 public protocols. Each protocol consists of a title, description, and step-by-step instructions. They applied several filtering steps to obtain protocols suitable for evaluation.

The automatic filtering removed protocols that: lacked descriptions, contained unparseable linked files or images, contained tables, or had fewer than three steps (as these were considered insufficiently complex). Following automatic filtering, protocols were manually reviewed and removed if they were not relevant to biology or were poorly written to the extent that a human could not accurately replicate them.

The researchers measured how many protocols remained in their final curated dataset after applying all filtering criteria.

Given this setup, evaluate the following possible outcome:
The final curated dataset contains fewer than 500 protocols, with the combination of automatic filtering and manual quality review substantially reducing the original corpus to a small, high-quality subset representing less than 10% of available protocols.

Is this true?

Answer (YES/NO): YES